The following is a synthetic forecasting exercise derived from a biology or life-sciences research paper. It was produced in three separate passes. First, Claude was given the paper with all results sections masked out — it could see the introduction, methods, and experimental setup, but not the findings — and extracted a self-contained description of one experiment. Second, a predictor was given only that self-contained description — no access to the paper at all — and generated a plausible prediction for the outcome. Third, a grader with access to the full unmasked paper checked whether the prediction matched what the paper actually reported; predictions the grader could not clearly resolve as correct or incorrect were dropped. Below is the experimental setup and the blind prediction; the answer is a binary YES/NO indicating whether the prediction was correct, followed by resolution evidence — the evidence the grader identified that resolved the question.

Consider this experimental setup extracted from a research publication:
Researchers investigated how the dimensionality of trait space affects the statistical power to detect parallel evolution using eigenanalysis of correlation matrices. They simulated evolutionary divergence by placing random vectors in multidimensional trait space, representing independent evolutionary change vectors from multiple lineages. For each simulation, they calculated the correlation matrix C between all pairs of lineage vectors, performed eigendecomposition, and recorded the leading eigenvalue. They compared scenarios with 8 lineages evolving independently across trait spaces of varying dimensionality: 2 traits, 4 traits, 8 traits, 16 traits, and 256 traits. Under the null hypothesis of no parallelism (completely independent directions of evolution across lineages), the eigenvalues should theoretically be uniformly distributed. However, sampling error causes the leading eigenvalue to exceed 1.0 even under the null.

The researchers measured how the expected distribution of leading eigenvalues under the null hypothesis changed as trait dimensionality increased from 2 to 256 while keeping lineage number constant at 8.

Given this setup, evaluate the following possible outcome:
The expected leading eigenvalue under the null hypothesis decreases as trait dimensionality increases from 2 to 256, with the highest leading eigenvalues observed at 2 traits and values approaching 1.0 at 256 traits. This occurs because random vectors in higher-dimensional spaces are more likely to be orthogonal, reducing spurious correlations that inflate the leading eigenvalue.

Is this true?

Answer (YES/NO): YES